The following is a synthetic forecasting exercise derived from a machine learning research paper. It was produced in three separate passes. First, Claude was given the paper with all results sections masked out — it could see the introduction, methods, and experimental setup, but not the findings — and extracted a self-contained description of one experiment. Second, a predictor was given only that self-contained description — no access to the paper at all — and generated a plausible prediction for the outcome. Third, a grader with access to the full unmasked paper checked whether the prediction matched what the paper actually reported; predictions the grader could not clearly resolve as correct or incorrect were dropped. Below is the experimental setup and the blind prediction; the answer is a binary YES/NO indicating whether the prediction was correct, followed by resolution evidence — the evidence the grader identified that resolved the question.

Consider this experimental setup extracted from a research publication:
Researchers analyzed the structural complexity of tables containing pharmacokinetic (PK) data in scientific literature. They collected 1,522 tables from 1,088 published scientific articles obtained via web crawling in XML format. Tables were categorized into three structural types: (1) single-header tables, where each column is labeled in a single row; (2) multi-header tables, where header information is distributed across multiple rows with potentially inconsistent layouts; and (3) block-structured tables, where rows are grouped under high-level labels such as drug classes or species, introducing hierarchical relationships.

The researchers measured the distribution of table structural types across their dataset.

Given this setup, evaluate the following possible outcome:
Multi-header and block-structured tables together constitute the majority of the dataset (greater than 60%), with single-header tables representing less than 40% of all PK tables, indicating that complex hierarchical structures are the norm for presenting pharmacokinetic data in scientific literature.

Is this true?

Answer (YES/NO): NO